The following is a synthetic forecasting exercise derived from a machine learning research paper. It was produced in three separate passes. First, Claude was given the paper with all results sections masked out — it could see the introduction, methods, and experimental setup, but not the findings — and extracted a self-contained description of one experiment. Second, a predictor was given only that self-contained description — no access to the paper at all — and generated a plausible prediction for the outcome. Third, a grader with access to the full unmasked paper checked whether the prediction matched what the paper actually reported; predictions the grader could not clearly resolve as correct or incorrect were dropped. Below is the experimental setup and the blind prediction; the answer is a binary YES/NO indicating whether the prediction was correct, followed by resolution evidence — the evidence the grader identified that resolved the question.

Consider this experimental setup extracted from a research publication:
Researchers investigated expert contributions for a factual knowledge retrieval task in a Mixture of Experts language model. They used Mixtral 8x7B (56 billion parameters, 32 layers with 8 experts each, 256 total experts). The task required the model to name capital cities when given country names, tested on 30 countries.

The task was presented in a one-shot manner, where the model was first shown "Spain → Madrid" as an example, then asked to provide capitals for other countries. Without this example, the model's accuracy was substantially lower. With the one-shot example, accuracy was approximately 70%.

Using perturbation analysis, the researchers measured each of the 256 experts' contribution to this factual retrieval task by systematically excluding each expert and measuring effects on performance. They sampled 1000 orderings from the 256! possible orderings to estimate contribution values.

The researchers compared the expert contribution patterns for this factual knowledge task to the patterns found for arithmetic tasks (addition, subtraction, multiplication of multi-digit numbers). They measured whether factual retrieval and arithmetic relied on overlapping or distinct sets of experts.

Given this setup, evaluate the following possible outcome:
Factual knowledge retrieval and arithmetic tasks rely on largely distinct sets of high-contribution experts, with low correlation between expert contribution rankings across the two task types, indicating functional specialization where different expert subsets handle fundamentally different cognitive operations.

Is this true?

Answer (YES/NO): NO